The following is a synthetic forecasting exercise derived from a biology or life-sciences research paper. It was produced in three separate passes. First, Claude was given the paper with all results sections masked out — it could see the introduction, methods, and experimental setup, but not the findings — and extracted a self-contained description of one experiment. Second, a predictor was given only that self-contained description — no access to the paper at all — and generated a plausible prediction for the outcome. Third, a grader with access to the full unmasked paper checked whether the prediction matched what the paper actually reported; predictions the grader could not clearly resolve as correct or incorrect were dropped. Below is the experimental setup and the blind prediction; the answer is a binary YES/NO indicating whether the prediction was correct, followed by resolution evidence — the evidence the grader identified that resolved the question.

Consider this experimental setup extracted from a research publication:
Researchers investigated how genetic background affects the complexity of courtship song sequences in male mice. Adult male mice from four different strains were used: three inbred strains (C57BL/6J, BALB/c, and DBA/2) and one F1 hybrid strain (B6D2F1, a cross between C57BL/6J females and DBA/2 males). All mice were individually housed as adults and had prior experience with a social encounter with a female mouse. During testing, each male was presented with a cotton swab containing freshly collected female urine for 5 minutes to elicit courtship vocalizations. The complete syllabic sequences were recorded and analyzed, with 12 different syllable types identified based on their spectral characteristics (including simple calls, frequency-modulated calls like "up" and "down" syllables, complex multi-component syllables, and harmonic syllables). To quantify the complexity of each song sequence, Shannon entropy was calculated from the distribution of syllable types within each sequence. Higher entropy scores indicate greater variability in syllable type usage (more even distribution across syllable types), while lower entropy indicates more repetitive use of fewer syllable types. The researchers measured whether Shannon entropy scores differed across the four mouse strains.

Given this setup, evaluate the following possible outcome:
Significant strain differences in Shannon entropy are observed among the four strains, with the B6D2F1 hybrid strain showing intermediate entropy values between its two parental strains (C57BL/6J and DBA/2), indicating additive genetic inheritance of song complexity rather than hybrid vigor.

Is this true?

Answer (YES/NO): NO